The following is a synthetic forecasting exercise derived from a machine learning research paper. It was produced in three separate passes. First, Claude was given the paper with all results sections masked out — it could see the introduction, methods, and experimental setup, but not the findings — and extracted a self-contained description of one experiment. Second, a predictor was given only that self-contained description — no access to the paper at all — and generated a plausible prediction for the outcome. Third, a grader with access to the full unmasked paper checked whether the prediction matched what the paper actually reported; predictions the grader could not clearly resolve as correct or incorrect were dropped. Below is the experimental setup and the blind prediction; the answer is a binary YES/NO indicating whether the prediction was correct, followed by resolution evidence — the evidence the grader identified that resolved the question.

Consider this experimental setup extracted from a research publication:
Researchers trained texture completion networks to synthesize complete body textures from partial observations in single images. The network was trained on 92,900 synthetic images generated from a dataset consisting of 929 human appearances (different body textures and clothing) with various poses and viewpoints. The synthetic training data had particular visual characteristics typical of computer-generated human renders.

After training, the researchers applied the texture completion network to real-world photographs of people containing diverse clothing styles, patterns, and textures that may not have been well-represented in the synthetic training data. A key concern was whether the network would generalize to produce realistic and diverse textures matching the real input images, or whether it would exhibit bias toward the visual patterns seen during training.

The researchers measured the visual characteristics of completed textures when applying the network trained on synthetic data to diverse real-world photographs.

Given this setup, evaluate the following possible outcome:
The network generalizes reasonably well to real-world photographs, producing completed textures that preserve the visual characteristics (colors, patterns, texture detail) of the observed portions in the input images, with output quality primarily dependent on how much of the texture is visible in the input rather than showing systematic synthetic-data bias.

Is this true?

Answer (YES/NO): NO